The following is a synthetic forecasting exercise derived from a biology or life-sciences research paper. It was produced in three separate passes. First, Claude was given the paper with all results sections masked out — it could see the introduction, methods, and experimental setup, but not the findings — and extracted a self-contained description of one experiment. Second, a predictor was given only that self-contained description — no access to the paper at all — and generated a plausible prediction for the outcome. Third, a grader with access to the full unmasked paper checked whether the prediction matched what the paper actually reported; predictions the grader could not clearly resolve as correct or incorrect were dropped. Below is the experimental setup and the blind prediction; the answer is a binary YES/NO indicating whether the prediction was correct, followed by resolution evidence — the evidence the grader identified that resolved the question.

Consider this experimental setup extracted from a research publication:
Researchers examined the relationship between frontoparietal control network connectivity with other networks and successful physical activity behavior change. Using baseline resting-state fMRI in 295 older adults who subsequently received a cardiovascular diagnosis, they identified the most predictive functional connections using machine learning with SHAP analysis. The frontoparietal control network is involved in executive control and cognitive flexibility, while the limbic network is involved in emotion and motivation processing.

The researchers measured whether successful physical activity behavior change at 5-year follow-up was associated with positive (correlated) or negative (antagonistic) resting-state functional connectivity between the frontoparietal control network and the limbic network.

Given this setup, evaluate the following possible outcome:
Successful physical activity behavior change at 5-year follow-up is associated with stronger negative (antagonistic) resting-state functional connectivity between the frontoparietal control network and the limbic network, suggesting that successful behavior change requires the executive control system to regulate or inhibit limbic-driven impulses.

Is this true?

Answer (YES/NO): YES